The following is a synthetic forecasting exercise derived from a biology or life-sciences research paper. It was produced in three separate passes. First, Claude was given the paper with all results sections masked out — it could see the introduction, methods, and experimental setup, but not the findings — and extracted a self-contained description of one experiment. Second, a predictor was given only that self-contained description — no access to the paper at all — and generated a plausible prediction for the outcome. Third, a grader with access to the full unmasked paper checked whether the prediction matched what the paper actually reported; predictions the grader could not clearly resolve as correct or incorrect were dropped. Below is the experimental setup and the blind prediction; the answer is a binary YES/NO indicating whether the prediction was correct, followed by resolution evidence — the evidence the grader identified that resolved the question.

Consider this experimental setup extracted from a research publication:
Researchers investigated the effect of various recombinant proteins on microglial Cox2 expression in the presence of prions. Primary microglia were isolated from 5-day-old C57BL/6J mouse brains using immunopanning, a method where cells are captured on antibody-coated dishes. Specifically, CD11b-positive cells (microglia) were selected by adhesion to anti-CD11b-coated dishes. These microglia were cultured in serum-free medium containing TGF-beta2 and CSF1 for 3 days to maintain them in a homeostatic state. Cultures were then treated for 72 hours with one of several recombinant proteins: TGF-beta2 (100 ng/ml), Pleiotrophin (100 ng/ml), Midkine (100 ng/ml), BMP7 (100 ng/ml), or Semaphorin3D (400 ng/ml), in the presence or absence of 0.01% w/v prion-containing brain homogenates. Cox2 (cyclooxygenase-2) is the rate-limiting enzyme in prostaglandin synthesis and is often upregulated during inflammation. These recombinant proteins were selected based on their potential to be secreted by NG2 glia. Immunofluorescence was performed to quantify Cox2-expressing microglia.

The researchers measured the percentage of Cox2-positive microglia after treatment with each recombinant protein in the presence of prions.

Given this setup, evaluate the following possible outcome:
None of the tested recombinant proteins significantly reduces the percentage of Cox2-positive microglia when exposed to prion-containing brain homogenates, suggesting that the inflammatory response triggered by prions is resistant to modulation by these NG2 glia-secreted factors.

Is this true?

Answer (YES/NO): NO